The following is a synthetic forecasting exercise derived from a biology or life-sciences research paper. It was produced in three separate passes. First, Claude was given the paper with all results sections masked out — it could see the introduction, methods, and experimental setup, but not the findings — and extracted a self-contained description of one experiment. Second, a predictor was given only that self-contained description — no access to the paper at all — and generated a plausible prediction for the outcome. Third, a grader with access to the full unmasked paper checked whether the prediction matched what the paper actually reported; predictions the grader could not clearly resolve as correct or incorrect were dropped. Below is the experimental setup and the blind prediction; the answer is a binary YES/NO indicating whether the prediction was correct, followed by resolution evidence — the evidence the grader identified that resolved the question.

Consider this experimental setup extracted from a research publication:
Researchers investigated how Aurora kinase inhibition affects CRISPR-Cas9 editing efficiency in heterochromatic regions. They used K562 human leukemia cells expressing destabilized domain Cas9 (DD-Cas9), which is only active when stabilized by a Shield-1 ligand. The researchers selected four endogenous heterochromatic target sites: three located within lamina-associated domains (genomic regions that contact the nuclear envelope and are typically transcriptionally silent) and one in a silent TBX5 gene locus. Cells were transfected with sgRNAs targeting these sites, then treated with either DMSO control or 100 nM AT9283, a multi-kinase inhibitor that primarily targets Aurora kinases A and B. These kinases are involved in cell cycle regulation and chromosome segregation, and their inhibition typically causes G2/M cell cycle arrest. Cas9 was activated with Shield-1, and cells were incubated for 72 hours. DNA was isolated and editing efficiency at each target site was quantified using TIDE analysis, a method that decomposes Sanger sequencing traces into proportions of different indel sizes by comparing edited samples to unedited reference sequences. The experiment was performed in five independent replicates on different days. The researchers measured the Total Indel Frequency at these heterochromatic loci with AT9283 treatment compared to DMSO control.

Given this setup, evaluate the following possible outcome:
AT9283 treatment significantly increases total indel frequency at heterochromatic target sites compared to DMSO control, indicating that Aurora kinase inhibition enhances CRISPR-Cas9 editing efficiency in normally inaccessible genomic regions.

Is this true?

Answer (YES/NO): YES